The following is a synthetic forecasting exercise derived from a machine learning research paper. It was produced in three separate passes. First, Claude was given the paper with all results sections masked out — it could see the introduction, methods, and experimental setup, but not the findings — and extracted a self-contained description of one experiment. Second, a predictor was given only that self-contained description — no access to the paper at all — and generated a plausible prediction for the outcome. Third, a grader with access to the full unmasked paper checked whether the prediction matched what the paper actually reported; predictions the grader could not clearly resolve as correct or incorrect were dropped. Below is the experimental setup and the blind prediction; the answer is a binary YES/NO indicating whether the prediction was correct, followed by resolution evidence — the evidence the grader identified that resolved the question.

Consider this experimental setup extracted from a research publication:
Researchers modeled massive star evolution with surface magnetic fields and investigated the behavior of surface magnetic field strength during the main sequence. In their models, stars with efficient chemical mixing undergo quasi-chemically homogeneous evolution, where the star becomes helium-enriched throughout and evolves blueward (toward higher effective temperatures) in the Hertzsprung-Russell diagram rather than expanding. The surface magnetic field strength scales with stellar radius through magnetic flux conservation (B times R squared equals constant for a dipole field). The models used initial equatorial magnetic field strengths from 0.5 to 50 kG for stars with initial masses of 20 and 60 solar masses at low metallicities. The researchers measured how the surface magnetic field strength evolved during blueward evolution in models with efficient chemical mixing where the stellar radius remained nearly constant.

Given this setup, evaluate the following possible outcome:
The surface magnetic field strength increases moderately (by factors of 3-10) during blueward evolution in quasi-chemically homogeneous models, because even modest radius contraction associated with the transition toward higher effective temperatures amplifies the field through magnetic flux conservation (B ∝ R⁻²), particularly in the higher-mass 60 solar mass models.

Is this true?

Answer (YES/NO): NO